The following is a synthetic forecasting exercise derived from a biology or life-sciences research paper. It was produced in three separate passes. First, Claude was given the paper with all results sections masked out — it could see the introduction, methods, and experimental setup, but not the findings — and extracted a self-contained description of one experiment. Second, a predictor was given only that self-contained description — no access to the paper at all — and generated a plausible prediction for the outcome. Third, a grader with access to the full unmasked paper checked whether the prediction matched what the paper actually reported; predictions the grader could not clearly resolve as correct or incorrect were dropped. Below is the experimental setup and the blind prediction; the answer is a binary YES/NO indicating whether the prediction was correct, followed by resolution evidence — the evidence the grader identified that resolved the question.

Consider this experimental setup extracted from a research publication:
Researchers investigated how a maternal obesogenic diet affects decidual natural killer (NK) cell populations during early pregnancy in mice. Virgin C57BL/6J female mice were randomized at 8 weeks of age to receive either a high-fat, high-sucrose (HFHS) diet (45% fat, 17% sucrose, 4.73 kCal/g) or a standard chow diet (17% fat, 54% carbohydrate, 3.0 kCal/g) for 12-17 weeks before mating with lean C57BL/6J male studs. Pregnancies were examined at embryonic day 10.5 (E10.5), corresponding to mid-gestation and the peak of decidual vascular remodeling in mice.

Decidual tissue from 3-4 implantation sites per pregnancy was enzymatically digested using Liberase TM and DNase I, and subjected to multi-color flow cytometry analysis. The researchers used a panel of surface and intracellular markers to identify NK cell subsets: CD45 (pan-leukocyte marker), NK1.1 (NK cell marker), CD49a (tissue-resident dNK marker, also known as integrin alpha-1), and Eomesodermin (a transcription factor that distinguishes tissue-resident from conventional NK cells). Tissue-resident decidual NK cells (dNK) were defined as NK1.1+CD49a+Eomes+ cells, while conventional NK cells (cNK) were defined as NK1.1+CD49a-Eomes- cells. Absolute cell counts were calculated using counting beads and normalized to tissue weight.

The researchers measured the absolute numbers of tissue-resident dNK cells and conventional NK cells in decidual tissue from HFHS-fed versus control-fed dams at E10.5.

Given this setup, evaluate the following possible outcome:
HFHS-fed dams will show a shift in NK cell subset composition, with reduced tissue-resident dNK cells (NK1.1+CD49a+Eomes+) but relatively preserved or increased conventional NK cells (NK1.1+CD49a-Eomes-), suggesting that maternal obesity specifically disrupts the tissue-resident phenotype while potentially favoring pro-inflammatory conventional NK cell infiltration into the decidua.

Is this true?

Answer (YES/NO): NO